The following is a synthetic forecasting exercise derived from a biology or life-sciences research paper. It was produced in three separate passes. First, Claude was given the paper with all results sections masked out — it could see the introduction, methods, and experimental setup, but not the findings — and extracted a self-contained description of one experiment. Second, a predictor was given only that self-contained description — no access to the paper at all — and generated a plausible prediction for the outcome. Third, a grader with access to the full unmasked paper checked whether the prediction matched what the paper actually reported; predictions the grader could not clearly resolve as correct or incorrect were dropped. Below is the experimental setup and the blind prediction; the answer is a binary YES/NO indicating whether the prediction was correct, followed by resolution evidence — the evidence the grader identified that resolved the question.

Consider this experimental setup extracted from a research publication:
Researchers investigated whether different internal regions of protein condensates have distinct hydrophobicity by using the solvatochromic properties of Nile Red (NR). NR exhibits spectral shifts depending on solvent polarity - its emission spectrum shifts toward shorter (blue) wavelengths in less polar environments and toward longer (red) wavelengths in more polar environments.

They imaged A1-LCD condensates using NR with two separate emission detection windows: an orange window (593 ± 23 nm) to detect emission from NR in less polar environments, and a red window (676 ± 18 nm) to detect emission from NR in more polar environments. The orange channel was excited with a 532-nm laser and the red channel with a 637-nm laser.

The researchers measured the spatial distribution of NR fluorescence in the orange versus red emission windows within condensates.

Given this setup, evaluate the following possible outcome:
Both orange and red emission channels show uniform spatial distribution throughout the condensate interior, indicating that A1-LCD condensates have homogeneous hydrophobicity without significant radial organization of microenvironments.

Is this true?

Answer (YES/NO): NO